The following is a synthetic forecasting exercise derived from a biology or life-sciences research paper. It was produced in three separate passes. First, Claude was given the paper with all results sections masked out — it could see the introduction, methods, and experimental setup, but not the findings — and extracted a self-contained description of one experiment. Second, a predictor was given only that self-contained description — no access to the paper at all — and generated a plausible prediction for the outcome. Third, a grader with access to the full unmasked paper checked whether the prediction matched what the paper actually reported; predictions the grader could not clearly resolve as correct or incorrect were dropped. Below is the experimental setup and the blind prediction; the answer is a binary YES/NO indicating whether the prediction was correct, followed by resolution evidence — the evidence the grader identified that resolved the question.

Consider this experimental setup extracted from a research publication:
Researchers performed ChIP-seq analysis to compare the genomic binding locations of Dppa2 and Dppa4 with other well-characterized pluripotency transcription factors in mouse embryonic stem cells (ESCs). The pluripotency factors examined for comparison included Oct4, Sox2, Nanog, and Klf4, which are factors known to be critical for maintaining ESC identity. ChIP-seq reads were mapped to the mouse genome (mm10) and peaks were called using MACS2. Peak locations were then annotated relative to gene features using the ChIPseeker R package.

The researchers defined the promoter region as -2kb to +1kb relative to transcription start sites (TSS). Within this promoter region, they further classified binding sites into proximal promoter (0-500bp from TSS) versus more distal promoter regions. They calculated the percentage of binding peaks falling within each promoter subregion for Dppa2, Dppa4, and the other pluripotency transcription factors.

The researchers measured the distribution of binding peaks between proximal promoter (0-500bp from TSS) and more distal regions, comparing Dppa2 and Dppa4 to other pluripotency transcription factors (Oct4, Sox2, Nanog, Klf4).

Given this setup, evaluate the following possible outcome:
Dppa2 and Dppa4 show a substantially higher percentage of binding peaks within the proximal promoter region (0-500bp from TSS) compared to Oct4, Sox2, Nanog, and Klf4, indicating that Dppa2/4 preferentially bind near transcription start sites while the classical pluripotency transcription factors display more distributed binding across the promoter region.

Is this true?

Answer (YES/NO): YES